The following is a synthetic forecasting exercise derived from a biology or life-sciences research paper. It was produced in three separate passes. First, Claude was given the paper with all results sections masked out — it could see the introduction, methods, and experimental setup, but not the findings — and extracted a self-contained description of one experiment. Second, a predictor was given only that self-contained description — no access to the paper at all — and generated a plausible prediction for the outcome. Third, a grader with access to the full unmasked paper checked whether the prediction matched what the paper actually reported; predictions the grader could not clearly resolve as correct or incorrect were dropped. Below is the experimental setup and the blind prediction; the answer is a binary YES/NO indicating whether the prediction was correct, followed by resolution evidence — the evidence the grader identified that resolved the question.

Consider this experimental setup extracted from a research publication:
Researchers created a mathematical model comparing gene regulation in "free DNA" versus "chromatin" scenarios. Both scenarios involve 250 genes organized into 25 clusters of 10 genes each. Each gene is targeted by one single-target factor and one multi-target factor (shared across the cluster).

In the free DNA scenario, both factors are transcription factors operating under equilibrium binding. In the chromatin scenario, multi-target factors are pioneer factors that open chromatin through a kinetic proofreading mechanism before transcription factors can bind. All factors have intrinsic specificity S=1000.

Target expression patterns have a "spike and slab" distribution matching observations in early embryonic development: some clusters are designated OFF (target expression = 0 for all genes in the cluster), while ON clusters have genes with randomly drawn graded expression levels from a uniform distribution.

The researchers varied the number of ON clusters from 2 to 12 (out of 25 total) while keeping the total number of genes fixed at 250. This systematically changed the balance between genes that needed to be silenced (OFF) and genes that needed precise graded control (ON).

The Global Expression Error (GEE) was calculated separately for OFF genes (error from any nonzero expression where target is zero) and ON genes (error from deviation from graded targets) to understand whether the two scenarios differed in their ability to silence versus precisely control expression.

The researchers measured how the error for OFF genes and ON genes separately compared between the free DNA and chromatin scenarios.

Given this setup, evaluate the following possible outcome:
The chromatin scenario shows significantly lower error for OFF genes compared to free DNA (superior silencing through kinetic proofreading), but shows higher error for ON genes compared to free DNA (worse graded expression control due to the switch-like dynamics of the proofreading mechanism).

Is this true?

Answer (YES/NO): NO